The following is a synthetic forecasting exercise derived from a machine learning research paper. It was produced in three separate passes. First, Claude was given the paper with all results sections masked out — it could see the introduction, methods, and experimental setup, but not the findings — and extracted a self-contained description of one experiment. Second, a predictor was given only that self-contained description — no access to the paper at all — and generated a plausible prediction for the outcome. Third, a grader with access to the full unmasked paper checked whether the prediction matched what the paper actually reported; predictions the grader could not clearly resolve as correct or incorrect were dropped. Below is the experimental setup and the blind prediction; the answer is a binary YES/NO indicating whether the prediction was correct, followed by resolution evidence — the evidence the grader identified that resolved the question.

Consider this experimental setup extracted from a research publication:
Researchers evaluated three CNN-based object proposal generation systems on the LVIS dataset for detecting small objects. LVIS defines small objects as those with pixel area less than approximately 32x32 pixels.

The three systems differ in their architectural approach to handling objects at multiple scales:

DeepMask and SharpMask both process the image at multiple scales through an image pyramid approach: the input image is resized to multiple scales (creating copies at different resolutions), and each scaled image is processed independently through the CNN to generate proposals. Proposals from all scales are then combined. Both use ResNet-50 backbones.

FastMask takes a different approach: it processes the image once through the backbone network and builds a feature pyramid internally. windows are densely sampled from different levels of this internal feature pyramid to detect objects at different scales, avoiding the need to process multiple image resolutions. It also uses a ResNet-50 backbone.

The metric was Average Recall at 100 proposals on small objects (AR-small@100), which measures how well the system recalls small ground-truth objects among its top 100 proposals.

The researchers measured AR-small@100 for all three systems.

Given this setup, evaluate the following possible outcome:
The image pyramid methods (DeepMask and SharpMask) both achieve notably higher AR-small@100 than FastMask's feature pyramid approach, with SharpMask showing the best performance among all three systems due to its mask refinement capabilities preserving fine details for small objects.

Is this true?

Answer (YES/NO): NO